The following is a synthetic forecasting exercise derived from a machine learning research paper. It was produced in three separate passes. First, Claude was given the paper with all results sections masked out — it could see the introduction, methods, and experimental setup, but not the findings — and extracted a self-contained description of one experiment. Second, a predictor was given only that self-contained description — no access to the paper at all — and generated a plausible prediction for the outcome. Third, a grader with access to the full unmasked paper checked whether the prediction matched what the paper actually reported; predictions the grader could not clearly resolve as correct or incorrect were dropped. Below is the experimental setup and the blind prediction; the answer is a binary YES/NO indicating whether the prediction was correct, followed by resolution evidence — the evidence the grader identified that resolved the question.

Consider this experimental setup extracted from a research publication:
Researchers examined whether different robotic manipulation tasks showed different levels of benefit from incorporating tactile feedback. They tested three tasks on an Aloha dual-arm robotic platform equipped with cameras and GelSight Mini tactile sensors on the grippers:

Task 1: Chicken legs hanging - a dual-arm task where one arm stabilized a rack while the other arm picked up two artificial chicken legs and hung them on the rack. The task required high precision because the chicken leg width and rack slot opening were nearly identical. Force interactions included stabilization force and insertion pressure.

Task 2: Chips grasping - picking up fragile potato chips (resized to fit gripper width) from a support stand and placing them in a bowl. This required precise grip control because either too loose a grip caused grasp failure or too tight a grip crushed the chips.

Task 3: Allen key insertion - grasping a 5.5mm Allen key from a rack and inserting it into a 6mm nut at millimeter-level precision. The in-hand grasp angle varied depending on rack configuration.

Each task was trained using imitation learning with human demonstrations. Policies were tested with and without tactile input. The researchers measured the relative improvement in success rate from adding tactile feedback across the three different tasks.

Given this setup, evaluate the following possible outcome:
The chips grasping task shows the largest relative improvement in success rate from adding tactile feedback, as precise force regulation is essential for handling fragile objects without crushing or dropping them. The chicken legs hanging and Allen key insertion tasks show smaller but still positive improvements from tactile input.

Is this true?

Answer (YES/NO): YES